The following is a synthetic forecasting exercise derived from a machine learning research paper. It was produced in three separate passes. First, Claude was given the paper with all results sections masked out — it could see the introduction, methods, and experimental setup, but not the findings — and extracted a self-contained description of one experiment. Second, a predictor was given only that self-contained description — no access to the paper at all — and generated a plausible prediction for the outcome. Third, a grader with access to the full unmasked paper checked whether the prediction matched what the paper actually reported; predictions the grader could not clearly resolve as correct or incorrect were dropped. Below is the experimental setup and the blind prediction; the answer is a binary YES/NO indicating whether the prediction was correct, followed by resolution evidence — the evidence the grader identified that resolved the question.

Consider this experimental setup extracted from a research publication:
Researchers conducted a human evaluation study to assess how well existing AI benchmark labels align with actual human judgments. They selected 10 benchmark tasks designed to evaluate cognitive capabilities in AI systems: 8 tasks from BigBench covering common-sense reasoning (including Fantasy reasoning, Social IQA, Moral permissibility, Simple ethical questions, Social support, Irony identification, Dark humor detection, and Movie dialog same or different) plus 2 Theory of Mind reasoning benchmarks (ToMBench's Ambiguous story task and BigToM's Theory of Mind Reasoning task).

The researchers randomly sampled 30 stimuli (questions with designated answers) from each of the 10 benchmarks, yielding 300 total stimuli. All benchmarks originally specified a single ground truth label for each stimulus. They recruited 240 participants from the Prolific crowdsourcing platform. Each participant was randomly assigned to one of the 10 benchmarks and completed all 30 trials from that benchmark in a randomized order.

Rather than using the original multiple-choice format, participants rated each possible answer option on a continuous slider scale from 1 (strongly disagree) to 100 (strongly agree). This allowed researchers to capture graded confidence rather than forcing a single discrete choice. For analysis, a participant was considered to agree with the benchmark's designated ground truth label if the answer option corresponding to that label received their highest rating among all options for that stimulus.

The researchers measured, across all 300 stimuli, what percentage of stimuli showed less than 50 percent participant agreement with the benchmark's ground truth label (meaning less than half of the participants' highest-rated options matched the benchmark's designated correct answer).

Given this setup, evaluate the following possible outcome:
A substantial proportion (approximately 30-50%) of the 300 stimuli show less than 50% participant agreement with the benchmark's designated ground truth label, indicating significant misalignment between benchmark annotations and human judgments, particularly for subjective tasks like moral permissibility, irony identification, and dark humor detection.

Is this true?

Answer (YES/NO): NO